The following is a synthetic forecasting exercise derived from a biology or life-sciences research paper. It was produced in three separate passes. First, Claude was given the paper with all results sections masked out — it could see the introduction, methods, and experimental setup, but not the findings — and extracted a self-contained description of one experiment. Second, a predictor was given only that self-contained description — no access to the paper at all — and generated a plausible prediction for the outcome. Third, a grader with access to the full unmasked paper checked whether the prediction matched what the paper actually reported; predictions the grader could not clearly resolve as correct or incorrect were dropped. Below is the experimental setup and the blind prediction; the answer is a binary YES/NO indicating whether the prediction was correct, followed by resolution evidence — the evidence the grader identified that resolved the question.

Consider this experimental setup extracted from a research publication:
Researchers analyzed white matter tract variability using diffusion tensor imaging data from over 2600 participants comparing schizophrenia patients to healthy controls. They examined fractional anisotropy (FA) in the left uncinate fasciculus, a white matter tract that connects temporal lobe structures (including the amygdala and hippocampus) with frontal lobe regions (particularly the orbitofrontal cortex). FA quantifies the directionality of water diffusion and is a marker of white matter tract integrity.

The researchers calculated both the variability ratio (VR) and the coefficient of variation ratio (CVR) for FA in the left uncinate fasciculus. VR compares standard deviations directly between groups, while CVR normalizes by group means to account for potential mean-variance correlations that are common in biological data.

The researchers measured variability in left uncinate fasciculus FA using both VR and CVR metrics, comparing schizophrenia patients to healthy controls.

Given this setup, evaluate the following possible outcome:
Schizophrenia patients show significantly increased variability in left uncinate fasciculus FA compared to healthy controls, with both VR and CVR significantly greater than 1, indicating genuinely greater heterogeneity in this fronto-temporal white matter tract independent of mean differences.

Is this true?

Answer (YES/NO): NO